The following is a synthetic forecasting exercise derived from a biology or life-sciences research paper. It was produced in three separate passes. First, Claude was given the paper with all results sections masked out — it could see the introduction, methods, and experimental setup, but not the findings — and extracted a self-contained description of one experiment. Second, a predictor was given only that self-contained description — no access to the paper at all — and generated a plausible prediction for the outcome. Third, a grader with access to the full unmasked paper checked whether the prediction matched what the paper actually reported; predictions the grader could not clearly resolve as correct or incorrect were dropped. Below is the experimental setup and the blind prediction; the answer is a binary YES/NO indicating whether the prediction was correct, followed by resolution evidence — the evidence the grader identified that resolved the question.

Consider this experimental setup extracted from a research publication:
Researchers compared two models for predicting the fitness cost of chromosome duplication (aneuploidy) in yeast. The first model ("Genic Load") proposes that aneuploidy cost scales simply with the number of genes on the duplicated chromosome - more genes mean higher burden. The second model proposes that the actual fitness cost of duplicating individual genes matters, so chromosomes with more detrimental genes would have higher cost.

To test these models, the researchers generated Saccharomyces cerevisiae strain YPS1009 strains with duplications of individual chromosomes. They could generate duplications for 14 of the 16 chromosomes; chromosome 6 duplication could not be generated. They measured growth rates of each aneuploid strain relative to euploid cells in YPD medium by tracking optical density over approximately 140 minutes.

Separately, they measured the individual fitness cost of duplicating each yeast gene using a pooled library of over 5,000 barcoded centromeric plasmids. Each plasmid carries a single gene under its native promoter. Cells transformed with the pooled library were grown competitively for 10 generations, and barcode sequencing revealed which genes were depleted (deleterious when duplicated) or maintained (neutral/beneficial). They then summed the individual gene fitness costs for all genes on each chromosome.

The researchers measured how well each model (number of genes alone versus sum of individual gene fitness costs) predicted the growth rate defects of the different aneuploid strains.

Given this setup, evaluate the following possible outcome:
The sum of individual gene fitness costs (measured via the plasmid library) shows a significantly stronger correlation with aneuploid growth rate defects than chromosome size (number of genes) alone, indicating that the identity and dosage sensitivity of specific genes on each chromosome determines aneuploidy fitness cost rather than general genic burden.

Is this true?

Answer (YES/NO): YES